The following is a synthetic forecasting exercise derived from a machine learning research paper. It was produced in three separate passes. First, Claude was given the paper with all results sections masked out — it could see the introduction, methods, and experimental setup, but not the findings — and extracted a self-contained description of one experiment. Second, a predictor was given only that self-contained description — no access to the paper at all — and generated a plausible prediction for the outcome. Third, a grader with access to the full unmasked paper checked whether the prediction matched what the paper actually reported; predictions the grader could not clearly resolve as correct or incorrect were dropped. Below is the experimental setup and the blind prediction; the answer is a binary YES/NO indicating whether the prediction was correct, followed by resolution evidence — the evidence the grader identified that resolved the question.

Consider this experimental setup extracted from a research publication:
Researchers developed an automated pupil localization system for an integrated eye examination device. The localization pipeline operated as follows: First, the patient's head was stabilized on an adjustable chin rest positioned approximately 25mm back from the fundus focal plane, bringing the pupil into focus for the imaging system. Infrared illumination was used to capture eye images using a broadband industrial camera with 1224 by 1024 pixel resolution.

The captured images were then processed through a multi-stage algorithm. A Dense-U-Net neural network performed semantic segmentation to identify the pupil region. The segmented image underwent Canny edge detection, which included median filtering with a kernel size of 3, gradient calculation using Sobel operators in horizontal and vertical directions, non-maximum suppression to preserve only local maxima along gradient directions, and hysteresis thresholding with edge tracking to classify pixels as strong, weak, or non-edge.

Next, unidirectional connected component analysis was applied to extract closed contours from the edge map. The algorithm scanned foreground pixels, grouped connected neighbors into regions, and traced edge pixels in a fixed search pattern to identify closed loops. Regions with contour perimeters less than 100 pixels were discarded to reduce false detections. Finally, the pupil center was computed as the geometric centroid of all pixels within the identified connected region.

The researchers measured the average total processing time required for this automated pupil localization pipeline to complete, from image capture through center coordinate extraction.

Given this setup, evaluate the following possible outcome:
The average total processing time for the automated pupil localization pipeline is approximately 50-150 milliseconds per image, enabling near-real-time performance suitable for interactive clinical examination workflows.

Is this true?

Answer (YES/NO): NO